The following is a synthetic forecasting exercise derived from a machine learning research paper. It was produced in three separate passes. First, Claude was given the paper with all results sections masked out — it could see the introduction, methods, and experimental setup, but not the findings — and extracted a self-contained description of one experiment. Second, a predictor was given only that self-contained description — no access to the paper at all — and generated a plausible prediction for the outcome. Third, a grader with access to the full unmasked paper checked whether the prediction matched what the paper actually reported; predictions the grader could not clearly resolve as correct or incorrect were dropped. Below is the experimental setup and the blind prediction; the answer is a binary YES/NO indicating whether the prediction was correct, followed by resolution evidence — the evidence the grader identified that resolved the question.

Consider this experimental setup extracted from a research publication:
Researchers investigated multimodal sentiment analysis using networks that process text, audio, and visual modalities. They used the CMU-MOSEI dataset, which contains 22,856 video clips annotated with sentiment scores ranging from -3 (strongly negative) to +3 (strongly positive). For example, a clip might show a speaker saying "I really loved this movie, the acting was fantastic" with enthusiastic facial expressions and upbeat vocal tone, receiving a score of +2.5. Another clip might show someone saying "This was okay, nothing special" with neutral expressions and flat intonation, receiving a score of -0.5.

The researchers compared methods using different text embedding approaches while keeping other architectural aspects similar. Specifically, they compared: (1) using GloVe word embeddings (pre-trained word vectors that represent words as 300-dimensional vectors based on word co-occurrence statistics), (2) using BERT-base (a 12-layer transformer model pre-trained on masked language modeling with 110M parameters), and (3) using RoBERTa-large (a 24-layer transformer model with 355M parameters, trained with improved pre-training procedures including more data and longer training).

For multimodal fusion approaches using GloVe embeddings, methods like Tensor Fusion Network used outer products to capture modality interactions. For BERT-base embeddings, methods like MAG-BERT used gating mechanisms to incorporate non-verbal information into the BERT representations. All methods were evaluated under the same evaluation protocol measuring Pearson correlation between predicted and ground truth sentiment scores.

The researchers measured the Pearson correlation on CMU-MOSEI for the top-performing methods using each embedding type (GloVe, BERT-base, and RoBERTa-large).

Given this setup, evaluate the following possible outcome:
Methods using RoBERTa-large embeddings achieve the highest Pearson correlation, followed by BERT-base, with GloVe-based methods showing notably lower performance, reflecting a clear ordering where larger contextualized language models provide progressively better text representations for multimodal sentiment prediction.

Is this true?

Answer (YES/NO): YES